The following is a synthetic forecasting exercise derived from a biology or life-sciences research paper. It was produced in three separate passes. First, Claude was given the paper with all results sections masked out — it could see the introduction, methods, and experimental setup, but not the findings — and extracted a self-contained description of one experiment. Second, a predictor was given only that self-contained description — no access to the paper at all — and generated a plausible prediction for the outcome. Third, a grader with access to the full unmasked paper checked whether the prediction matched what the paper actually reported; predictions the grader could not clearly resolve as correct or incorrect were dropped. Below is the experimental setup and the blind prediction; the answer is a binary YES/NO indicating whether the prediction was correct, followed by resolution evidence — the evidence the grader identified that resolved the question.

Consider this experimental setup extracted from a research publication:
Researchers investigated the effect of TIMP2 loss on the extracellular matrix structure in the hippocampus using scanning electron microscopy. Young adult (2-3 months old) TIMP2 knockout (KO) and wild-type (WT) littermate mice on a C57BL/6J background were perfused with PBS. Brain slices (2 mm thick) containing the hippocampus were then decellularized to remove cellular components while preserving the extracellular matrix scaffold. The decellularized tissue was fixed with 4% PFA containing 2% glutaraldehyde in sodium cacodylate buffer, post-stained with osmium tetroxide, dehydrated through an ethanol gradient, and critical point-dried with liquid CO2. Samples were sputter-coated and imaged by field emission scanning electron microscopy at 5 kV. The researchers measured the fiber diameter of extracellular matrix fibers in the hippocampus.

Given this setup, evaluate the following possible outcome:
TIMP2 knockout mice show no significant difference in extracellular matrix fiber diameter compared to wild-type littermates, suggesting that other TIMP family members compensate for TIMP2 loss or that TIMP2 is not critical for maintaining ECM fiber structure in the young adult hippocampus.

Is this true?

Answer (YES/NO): NO